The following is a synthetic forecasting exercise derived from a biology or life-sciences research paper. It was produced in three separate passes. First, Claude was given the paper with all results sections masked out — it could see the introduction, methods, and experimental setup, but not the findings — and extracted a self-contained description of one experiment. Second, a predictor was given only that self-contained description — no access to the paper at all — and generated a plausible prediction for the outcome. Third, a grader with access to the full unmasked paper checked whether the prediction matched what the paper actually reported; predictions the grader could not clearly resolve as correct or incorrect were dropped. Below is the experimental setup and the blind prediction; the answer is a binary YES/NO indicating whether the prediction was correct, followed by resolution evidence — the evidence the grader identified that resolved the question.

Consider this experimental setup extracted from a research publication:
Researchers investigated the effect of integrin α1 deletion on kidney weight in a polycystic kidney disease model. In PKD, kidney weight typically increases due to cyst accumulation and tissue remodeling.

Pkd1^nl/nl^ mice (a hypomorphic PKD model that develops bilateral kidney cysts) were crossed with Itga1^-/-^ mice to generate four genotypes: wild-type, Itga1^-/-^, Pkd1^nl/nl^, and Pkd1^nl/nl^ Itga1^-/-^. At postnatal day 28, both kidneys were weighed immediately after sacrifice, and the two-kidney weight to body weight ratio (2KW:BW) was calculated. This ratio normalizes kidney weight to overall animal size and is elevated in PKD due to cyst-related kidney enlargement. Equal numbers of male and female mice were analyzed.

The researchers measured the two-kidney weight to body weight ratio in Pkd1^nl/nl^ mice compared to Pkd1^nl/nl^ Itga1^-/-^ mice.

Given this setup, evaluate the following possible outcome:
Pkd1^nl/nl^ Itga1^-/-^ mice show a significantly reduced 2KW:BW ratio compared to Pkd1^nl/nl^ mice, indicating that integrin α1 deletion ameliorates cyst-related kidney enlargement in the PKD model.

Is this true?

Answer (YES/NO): YES